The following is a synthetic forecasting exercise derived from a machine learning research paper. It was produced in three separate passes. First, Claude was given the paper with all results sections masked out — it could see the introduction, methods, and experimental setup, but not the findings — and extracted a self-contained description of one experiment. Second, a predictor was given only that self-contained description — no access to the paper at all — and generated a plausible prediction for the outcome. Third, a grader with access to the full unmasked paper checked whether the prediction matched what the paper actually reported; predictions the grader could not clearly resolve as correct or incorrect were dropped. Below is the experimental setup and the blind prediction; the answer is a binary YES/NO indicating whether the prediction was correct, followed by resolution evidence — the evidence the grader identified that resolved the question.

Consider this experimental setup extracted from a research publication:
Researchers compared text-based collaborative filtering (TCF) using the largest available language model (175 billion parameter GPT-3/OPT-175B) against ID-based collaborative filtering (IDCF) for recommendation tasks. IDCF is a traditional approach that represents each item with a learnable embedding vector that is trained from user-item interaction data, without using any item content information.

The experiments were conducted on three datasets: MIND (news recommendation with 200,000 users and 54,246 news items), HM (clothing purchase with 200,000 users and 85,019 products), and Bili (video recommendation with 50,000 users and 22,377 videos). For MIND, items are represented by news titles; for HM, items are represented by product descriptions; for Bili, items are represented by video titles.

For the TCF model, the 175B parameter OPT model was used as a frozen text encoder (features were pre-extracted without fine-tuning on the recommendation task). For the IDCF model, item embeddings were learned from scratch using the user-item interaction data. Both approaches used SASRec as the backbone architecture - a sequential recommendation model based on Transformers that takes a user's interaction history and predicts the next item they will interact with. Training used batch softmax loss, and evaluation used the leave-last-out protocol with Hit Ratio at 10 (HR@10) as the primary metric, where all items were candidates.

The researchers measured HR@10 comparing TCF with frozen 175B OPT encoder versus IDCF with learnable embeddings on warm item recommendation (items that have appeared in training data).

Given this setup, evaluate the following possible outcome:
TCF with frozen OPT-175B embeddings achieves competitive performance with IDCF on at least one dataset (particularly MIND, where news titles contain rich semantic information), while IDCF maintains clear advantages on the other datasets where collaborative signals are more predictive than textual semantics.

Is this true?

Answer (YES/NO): NO